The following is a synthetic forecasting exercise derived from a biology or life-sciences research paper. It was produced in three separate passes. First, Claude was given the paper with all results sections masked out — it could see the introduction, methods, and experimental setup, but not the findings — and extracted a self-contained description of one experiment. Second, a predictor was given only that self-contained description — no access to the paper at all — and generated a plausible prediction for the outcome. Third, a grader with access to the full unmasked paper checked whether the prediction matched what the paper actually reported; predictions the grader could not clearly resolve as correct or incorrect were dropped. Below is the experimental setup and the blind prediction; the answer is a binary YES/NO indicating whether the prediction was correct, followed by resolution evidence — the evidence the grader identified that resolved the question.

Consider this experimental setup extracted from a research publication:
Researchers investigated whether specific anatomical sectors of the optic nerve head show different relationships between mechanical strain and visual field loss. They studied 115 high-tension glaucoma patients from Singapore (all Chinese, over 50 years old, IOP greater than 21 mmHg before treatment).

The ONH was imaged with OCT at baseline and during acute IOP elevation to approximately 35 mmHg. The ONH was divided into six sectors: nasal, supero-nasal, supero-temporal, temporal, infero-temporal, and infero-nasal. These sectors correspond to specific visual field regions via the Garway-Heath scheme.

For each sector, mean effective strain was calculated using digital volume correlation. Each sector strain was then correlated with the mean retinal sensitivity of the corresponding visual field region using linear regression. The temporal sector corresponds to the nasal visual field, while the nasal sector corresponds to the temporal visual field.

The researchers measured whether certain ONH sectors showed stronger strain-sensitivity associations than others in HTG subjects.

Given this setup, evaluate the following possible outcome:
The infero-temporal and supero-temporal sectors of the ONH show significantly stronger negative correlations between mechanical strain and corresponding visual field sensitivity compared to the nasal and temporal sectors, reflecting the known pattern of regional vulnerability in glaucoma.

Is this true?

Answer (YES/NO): NO